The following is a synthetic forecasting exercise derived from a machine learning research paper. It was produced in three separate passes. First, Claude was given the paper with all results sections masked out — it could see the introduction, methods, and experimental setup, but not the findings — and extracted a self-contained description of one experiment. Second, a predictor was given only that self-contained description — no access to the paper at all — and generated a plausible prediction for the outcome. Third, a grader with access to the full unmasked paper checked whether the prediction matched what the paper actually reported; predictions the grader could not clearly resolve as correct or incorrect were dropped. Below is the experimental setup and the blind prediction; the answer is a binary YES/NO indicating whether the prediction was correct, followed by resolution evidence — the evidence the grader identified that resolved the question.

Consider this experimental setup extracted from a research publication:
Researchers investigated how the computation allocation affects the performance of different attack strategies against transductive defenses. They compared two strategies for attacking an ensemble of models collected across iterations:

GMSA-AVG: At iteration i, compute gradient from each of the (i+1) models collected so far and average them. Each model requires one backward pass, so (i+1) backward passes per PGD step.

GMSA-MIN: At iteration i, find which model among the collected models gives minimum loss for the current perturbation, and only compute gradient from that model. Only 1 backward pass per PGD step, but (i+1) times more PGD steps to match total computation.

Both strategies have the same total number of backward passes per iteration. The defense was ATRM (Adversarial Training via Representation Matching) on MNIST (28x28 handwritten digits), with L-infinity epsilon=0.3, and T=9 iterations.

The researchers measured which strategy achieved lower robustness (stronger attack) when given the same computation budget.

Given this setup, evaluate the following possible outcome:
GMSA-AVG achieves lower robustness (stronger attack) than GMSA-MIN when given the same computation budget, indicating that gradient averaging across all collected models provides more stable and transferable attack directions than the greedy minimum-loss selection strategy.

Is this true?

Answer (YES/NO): YES